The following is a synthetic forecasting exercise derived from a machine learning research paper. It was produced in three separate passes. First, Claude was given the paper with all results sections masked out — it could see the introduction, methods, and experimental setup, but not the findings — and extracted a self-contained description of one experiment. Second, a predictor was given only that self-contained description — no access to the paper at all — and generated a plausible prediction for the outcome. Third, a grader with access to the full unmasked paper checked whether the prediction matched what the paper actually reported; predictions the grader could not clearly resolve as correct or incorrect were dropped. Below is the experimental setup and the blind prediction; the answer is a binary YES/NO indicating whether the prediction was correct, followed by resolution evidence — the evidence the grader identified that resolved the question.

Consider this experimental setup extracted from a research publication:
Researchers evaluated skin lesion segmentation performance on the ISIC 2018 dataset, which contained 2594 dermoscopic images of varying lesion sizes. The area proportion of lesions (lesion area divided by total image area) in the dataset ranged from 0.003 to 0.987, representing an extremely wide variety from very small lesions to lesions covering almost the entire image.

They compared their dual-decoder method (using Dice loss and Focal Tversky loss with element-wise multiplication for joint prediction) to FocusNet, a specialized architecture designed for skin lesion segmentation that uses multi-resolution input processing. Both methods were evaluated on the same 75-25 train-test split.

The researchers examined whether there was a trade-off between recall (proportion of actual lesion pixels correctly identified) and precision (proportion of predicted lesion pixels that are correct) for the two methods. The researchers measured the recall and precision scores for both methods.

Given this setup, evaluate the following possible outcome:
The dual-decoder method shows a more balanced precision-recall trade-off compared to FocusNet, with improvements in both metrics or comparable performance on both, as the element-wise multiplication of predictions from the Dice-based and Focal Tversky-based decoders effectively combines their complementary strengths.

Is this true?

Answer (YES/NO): NO